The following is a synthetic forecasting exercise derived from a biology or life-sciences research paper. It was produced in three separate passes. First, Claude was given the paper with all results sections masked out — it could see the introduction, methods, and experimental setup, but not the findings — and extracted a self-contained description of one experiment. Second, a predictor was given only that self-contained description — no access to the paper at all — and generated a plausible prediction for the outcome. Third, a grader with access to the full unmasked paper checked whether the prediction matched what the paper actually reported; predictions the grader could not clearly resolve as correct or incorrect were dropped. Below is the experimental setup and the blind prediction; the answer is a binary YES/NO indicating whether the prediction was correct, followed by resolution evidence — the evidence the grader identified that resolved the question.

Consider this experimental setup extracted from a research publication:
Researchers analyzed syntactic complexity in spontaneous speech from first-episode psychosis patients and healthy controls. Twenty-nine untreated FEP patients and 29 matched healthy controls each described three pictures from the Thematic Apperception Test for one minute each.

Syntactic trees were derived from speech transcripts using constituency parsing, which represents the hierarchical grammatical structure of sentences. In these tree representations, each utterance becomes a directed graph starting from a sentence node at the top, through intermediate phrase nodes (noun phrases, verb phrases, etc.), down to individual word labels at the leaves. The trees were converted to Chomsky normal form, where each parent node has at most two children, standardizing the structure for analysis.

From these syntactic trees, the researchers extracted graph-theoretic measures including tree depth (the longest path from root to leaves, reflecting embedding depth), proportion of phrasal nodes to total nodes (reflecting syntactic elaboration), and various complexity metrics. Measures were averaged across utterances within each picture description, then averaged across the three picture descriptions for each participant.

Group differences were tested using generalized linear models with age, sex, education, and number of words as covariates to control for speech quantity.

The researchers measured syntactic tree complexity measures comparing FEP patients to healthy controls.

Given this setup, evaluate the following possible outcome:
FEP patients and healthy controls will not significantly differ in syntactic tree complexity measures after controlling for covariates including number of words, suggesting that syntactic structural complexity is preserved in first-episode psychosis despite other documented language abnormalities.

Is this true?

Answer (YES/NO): NO